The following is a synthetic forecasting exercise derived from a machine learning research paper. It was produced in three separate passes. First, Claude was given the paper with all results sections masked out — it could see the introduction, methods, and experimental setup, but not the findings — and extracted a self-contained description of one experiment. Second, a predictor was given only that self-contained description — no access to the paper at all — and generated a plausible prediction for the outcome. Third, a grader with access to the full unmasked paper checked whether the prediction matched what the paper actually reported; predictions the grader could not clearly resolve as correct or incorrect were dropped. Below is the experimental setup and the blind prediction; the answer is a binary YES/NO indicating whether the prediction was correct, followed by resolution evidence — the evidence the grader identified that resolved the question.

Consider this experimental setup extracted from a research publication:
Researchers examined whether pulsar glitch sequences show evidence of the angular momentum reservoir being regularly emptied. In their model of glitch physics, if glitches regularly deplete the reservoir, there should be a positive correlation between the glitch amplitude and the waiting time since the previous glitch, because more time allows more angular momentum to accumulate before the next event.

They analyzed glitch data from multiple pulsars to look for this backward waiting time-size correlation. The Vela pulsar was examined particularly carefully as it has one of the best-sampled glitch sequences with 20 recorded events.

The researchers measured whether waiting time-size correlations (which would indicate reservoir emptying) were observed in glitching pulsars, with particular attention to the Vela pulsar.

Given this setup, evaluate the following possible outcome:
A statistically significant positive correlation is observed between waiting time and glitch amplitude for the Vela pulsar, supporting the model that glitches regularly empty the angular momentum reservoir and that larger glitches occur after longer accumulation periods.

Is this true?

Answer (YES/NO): NO